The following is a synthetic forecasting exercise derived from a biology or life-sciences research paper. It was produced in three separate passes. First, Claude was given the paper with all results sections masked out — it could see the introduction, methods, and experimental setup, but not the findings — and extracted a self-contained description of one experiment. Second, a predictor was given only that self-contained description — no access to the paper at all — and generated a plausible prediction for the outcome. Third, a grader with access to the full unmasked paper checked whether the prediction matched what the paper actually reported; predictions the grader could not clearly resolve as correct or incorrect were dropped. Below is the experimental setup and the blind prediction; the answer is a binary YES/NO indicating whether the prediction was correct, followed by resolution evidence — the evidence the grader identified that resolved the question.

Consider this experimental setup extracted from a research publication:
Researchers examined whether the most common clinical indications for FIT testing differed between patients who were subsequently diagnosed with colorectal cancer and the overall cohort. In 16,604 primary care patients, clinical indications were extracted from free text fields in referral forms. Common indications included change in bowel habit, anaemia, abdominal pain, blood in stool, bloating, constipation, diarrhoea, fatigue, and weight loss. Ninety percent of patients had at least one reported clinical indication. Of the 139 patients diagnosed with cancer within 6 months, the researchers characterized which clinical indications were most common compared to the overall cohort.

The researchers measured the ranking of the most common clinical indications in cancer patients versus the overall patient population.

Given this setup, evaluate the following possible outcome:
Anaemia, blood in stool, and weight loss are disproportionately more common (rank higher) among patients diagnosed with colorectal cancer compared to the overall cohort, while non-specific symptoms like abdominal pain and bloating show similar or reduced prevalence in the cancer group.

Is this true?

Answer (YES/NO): NO